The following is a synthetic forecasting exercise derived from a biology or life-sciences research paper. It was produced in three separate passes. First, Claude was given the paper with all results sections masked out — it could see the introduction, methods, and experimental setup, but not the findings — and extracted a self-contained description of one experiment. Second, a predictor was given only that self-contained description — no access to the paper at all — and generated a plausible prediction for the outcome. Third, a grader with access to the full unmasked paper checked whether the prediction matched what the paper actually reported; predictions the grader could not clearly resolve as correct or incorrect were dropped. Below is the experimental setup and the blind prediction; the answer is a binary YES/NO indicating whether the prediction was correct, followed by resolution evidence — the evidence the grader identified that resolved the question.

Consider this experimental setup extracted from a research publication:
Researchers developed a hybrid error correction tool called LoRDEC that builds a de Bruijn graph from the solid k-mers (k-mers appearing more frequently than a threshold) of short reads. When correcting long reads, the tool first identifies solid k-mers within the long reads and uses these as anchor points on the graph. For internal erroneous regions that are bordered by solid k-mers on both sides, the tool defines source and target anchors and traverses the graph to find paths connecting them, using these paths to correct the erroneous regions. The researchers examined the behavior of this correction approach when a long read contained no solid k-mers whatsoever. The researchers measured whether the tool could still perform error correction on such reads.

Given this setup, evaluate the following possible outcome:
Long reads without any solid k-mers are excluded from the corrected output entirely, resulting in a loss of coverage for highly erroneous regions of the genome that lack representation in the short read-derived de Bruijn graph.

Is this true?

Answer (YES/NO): NO